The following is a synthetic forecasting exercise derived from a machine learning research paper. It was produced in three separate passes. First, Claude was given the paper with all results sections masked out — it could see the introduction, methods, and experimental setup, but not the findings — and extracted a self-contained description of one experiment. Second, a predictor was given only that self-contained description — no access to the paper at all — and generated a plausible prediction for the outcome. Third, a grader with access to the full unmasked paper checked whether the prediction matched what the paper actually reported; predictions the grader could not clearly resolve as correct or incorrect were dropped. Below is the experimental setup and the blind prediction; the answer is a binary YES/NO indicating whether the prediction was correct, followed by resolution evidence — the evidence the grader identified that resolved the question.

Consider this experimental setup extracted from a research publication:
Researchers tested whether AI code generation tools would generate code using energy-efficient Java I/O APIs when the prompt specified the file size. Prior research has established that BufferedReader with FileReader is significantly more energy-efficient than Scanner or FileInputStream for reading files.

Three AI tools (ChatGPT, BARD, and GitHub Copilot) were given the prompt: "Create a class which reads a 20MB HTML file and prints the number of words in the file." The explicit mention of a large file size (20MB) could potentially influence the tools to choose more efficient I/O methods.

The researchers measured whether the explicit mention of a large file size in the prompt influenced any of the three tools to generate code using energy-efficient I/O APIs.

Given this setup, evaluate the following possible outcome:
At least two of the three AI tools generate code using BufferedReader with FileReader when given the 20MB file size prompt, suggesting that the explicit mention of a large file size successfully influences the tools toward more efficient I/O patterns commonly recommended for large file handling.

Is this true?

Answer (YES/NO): NO